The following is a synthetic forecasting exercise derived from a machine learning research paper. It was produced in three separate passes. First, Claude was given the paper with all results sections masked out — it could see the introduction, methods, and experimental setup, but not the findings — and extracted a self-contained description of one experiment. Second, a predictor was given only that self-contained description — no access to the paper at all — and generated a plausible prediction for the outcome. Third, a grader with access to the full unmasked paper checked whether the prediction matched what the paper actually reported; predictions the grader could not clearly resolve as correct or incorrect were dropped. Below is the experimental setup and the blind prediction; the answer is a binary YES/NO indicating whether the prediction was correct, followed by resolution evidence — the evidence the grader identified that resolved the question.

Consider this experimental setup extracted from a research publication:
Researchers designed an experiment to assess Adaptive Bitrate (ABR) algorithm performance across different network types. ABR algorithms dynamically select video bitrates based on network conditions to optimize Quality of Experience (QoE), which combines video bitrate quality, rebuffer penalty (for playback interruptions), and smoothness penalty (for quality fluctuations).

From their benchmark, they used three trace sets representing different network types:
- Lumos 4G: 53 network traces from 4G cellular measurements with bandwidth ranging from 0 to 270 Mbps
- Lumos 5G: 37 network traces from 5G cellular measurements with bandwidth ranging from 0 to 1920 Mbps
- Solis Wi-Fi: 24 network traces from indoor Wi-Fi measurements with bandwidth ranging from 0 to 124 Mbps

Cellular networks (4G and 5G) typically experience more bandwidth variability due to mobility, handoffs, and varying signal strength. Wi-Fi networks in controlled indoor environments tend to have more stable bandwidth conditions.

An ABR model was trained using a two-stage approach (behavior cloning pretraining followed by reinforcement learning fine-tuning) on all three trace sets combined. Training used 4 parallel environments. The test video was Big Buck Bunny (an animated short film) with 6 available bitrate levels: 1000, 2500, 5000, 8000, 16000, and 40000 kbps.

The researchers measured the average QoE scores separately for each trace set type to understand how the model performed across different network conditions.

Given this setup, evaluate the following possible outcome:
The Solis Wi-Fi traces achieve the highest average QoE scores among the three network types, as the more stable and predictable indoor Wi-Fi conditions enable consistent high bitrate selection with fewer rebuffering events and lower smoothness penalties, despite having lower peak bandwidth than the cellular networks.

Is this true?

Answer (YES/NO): NO